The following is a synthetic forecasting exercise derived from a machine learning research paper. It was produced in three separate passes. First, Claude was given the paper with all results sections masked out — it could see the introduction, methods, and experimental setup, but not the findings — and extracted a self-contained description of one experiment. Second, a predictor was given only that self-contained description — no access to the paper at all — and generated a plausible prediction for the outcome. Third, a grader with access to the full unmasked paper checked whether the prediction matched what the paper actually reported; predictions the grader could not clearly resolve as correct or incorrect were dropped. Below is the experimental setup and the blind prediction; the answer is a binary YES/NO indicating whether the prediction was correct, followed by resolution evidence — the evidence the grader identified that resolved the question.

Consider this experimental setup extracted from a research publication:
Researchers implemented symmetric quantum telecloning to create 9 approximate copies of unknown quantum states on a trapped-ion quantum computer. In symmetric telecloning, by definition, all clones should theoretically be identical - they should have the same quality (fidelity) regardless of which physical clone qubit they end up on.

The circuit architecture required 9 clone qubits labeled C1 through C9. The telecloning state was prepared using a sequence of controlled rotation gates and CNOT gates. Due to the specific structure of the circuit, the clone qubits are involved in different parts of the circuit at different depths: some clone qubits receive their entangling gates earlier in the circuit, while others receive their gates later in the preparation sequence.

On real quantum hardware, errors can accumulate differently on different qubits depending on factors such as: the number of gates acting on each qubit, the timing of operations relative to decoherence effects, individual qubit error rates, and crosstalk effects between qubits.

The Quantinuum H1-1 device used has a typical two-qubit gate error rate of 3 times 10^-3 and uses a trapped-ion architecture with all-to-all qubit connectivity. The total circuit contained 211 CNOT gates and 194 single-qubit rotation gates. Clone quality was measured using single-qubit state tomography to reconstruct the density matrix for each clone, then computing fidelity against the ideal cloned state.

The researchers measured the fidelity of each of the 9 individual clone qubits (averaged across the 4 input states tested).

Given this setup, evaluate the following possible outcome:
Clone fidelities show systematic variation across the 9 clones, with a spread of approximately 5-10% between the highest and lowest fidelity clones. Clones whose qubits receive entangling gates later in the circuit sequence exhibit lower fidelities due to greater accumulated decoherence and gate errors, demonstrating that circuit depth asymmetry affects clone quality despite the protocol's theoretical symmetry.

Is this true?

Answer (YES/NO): NO